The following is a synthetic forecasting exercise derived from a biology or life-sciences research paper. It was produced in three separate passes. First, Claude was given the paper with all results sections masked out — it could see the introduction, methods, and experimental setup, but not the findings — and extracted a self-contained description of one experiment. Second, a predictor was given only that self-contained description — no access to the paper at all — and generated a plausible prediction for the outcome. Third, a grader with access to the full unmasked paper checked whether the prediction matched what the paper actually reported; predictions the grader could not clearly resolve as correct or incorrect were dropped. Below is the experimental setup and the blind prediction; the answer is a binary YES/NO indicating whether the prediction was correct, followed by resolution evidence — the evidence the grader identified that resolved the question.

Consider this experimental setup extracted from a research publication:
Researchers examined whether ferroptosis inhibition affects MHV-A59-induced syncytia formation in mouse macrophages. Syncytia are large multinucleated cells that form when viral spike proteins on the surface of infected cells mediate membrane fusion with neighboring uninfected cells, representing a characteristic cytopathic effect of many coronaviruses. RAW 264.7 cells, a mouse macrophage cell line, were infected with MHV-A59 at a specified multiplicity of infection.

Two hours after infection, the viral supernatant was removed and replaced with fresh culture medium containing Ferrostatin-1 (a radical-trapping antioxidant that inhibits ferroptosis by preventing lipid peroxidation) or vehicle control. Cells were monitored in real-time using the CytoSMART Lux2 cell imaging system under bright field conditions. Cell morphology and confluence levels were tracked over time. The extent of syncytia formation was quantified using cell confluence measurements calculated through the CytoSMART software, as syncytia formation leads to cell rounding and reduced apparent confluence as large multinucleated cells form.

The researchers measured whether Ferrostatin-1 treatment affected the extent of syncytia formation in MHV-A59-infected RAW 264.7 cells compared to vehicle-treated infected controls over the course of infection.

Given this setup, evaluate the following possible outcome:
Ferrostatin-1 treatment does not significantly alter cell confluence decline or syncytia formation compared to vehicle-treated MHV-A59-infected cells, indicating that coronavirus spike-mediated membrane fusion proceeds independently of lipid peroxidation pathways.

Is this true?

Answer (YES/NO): YES